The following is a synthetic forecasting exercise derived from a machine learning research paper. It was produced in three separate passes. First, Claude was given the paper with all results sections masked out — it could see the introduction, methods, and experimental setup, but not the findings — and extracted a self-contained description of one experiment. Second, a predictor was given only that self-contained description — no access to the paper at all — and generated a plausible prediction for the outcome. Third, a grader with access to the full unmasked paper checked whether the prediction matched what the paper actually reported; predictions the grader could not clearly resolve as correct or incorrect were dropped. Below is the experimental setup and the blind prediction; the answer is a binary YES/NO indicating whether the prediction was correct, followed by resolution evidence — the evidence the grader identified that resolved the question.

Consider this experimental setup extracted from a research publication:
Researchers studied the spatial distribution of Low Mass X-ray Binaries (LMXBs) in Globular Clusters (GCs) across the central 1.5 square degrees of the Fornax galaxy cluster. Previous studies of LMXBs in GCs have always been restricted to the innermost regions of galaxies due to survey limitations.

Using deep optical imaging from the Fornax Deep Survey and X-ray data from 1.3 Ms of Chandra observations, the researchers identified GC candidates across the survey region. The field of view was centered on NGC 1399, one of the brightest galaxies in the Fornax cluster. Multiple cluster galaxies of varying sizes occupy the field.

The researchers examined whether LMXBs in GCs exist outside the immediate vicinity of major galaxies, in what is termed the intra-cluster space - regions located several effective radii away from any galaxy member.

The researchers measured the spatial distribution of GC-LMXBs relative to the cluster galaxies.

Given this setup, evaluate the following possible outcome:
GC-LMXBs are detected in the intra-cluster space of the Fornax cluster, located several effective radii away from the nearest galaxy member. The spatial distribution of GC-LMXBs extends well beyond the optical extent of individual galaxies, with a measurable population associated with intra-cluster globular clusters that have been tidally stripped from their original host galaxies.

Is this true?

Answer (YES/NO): YES